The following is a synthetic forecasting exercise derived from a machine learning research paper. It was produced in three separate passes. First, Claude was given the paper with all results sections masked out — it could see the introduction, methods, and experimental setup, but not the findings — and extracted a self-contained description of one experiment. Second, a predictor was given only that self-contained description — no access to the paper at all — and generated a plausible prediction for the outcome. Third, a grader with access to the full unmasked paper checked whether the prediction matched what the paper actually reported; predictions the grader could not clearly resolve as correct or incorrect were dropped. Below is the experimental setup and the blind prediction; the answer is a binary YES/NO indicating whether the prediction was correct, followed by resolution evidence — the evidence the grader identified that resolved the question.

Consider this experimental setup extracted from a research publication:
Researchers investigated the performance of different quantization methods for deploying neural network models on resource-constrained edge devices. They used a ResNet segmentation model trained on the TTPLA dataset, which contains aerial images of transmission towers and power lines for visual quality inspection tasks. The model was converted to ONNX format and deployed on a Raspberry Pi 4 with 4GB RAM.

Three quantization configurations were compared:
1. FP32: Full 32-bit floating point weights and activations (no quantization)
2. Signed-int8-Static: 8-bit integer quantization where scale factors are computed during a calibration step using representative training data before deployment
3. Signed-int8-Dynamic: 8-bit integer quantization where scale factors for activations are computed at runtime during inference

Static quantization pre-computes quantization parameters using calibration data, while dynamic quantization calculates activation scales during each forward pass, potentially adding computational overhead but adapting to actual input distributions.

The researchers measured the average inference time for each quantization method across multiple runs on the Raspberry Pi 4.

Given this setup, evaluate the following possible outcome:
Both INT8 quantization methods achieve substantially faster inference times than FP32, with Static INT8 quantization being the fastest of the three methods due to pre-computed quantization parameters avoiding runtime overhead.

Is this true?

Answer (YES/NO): YES